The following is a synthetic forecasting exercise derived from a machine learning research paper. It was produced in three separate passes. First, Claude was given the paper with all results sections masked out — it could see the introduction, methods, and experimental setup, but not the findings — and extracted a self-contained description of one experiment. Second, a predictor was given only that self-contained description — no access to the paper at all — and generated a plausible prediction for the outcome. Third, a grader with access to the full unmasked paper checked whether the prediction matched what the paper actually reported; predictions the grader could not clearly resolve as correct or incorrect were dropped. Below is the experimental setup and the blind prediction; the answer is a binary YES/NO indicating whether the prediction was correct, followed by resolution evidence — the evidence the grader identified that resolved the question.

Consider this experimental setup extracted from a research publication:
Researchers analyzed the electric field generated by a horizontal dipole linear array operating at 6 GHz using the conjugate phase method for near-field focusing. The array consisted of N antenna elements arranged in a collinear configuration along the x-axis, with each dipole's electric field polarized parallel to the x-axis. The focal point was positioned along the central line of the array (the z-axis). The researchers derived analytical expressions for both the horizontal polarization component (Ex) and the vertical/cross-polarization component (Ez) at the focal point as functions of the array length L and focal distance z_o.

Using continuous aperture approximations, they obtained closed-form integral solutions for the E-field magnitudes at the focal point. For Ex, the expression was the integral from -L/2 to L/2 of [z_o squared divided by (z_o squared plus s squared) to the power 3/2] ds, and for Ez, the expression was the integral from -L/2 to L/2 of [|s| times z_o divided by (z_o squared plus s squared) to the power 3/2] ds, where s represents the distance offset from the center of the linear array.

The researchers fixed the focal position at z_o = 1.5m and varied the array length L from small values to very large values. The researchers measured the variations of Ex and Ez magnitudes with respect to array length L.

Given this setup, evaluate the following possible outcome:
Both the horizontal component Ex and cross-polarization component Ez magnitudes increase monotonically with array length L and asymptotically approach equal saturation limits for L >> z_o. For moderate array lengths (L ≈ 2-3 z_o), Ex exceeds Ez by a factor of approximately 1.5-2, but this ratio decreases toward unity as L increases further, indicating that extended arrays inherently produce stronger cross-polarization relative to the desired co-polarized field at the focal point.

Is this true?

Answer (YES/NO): NO